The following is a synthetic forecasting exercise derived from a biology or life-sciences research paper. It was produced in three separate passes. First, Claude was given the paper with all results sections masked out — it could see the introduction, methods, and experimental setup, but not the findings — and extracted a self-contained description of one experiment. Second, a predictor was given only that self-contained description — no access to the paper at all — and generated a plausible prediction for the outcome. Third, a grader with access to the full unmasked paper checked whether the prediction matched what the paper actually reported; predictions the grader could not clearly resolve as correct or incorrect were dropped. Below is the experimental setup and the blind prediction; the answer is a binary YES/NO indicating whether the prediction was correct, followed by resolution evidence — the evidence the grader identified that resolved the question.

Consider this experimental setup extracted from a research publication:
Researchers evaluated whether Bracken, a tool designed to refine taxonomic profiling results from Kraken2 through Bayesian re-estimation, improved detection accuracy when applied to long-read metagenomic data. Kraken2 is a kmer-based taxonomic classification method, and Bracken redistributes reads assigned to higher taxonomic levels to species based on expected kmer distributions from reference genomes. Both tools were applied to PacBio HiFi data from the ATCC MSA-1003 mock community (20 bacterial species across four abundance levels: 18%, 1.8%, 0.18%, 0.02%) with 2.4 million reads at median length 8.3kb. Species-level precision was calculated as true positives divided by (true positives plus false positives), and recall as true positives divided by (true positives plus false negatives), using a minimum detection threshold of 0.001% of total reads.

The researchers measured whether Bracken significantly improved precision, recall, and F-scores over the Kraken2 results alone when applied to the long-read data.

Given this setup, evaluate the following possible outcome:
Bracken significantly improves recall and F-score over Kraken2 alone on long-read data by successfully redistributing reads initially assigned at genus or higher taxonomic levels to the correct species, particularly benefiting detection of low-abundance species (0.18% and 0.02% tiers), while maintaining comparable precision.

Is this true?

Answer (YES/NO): NO